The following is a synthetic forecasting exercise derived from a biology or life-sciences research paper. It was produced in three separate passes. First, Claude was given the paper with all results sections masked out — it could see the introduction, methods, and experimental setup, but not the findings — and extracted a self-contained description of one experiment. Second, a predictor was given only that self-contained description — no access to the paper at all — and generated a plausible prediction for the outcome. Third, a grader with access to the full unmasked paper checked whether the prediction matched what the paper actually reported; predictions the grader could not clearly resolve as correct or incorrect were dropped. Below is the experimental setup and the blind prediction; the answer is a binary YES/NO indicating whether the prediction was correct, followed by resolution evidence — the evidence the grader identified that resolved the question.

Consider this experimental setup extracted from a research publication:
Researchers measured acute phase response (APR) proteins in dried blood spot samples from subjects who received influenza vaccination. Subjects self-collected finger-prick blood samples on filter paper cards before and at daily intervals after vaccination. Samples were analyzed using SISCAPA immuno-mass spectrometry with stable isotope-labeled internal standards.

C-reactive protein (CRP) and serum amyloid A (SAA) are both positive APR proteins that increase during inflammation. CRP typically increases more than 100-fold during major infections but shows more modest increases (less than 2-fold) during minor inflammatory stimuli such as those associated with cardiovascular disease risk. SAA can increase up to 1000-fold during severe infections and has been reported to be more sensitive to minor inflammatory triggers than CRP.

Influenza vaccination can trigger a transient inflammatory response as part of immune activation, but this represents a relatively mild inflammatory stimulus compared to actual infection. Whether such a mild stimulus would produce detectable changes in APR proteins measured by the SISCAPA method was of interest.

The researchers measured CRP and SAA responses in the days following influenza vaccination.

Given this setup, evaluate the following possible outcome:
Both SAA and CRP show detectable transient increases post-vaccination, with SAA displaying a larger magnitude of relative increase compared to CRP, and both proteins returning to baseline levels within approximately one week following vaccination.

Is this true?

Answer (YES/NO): NO